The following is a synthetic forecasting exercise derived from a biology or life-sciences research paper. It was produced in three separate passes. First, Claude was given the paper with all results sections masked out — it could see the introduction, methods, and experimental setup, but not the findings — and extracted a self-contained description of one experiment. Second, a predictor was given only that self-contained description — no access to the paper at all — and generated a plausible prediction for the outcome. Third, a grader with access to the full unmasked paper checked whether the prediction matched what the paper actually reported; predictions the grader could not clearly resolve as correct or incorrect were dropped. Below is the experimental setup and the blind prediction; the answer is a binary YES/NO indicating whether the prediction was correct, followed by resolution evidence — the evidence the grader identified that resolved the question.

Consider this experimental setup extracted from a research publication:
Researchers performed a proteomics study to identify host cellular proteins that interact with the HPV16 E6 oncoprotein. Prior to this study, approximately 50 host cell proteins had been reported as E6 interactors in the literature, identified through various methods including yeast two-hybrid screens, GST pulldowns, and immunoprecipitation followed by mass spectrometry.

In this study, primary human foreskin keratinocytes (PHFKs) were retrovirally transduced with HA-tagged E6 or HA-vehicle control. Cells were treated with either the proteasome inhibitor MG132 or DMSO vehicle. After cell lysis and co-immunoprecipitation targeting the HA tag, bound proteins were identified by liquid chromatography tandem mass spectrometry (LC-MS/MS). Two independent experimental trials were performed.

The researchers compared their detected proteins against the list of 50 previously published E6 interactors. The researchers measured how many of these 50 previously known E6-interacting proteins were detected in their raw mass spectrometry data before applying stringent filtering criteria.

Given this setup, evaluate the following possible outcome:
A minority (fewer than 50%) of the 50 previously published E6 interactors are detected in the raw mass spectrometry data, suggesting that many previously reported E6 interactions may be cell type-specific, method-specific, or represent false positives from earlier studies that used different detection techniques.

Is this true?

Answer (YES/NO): YES